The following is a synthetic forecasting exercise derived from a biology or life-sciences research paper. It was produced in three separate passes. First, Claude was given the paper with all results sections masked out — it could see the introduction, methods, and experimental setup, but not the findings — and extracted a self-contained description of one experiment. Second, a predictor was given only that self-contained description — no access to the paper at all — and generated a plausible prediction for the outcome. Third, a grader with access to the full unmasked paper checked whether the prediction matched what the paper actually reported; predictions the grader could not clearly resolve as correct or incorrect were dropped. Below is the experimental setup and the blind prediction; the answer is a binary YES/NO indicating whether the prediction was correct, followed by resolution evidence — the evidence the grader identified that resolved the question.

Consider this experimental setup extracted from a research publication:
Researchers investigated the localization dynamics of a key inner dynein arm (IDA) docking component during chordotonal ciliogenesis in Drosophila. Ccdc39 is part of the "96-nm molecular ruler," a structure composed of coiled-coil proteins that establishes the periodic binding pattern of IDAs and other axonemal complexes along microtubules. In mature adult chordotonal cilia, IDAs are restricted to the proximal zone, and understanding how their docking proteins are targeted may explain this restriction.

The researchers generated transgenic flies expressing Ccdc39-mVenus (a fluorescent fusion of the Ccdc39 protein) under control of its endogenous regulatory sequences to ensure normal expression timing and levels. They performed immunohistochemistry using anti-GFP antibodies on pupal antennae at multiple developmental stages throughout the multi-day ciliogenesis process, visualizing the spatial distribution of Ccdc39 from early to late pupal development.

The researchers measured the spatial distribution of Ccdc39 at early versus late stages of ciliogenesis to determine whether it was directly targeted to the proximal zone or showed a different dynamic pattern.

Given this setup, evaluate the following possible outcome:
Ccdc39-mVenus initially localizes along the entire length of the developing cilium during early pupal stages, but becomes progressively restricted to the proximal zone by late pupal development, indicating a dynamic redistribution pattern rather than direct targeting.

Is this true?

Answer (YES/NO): YES